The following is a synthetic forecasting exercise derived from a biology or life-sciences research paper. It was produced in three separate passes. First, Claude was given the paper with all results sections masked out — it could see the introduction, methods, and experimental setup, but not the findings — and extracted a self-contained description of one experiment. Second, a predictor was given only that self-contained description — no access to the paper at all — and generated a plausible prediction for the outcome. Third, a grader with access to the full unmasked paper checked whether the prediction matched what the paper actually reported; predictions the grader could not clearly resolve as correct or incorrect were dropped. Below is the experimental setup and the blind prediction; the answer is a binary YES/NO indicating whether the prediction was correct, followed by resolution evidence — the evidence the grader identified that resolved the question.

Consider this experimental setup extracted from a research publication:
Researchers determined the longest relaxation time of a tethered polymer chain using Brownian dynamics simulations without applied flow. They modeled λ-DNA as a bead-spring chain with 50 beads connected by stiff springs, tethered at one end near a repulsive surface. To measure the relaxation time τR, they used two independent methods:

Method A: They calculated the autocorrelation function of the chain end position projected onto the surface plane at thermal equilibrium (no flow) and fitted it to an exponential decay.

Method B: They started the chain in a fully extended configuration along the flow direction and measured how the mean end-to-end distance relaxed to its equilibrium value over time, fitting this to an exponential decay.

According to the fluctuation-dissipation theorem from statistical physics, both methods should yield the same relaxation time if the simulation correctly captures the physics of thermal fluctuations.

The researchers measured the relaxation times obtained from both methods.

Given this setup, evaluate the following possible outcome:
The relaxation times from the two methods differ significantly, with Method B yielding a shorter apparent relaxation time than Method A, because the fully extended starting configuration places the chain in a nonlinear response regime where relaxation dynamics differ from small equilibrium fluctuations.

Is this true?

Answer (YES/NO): NO